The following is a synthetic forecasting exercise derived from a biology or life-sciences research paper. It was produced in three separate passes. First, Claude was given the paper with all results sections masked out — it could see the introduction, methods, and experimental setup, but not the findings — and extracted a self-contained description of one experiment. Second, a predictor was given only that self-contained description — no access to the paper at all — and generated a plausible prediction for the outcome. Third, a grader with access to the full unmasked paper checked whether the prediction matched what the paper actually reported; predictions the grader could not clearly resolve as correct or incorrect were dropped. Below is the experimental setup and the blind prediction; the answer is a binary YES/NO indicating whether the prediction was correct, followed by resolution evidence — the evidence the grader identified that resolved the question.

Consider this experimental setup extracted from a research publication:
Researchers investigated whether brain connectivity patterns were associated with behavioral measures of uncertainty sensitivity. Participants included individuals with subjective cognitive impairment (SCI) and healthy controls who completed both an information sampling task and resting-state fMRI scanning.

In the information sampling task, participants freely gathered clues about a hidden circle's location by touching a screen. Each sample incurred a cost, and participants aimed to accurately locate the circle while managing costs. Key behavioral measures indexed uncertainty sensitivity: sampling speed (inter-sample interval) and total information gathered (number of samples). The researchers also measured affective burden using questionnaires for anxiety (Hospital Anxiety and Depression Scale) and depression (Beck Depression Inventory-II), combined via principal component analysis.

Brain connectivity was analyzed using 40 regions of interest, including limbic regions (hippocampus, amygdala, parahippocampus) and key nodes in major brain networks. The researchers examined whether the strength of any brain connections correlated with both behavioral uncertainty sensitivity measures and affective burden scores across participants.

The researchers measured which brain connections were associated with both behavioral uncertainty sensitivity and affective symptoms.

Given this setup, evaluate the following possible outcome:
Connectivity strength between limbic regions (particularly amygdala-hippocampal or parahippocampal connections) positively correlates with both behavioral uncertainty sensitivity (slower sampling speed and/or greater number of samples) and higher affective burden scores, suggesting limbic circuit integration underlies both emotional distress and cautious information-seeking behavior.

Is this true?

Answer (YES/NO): NO